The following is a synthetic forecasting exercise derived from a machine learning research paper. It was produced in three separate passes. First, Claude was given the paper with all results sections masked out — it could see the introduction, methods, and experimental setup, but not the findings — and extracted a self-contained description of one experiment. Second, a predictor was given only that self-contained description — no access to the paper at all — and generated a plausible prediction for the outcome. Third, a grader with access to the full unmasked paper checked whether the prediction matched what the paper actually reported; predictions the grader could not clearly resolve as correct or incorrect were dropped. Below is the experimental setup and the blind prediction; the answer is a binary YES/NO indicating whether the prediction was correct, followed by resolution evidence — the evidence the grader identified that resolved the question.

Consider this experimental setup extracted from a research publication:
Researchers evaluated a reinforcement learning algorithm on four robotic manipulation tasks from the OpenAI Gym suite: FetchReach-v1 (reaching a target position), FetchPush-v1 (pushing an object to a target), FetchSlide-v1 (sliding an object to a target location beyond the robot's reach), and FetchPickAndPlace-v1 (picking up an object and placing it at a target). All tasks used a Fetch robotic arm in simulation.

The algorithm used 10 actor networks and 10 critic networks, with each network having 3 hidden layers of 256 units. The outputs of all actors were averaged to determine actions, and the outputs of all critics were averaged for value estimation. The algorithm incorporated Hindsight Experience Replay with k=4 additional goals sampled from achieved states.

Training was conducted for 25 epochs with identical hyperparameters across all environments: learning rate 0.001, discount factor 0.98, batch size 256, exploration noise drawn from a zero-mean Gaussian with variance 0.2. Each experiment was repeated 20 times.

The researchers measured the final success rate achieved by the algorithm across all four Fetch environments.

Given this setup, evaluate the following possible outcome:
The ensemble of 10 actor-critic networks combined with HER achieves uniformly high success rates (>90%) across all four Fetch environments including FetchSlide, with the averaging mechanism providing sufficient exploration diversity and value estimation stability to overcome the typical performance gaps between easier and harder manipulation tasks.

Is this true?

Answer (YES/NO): NO